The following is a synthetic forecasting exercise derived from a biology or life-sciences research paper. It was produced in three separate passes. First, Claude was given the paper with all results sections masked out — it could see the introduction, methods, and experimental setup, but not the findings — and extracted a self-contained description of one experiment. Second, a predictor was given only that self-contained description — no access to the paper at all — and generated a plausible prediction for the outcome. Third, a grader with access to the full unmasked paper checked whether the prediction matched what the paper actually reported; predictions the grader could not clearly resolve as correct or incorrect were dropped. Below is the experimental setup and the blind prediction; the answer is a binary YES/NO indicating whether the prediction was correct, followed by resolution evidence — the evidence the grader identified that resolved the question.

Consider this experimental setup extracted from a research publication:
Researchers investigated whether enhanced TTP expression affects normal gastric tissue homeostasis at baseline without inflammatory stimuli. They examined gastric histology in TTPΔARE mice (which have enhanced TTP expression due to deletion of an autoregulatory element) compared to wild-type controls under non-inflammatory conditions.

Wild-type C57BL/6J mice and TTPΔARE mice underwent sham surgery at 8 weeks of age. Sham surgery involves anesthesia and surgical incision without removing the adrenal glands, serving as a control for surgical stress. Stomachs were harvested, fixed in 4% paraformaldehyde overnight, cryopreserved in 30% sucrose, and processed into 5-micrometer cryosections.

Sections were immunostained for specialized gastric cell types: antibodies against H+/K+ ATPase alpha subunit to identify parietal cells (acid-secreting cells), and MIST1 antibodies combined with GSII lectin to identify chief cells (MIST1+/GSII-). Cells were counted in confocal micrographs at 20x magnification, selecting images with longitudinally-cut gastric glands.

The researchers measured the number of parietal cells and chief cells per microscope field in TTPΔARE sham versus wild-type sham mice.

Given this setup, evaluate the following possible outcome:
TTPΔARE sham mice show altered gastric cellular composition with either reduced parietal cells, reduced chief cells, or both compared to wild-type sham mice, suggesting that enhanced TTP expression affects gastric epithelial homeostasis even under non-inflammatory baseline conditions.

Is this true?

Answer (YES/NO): NO